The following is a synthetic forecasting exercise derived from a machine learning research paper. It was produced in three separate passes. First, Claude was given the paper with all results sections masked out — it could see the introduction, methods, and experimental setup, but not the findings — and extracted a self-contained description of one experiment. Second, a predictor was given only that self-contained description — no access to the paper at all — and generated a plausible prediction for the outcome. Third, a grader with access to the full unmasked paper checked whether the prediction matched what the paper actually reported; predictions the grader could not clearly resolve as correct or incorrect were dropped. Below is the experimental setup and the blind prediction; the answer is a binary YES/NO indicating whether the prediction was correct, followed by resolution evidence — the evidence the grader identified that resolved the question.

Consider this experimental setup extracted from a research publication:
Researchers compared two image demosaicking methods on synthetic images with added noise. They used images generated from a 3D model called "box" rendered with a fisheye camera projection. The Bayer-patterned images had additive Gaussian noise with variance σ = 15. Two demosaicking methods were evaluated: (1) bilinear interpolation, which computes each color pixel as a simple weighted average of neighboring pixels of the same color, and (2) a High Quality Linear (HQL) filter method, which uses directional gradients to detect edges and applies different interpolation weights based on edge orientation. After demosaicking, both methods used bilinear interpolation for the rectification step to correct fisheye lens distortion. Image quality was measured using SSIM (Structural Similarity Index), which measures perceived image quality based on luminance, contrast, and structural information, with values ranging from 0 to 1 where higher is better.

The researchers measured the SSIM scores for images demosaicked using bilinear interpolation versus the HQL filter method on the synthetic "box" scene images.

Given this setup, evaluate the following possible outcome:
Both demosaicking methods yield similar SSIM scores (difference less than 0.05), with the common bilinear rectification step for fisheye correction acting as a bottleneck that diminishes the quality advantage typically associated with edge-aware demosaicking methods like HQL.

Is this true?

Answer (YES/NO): NO